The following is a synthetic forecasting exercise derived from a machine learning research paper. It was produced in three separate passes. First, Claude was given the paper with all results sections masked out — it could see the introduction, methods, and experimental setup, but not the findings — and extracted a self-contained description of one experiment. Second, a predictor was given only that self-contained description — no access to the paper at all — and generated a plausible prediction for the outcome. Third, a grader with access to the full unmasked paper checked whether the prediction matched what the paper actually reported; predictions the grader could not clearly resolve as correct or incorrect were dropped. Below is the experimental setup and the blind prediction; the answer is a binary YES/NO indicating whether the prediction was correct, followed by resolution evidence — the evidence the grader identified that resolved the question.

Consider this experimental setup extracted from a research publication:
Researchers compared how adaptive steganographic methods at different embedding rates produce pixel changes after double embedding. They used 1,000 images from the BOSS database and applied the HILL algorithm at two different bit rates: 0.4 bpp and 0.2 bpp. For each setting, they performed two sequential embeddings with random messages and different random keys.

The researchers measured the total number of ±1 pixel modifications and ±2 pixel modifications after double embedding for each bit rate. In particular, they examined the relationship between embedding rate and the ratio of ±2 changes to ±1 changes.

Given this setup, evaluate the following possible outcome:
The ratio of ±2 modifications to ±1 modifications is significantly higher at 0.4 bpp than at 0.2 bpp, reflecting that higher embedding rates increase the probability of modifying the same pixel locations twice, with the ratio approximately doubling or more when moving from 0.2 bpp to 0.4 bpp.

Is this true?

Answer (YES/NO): NO